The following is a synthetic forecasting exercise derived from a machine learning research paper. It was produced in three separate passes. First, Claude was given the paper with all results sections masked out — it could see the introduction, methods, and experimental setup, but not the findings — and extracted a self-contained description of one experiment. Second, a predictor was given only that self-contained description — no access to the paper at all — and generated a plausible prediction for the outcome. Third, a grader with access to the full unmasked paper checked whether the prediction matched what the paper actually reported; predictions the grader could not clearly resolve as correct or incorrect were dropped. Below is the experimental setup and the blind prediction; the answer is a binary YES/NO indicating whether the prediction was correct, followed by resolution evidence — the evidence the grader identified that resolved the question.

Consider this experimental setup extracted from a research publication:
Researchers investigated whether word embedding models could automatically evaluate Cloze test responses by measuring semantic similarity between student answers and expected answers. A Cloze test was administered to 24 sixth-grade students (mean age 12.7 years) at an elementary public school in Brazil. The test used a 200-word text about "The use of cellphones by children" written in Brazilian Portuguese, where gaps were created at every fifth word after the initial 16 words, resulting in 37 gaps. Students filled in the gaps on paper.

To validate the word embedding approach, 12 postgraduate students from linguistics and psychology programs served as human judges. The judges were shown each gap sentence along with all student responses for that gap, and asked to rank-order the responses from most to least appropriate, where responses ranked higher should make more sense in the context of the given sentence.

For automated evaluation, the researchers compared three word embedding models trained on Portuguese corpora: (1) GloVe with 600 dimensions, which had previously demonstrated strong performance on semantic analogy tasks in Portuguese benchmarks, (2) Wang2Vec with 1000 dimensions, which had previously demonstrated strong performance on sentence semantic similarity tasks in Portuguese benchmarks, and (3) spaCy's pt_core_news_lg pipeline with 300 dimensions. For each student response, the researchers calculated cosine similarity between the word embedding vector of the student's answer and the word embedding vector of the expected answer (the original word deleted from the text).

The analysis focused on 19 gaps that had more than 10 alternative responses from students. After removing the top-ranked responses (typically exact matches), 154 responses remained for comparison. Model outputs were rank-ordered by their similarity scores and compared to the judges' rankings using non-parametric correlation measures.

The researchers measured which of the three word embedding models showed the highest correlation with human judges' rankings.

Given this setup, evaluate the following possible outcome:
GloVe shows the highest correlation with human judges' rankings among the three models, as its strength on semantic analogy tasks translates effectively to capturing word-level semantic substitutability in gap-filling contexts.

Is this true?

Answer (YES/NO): YES